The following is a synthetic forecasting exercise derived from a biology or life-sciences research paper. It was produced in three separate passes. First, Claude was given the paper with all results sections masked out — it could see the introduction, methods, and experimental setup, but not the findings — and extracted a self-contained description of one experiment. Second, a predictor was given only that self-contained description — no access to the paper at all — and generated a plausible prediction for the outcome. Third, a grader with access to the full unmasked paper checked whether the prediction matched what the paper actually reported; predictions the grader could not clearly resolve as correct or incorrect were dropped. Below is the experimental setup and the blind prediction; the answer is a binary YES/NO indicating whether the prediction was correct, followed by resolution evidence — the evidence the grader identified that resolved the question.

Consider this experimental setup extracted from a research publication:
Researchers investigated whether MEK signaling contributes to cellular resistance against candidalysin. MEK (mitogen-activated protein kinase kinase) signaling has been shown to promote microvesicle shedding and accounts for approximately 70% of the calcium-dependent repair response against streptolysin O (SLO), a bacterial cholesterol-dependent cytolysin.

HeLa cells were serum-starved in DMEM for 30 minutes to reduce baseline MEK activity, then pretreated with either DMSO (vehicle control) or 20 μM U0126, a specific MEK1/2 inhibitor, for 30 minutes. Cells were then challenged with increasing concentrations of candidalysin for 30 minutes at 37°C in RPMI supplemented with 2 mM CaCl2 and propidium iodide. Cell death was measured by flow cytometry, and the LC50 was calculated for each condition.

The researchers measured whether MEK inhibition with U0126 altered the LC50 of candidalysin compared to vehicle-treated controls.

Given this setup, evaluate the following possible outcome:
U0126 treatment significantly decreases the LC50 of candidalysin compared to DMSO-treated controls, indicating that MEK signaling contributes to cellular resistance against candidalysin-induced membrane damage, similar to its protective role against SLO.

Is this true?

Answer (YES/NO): YES